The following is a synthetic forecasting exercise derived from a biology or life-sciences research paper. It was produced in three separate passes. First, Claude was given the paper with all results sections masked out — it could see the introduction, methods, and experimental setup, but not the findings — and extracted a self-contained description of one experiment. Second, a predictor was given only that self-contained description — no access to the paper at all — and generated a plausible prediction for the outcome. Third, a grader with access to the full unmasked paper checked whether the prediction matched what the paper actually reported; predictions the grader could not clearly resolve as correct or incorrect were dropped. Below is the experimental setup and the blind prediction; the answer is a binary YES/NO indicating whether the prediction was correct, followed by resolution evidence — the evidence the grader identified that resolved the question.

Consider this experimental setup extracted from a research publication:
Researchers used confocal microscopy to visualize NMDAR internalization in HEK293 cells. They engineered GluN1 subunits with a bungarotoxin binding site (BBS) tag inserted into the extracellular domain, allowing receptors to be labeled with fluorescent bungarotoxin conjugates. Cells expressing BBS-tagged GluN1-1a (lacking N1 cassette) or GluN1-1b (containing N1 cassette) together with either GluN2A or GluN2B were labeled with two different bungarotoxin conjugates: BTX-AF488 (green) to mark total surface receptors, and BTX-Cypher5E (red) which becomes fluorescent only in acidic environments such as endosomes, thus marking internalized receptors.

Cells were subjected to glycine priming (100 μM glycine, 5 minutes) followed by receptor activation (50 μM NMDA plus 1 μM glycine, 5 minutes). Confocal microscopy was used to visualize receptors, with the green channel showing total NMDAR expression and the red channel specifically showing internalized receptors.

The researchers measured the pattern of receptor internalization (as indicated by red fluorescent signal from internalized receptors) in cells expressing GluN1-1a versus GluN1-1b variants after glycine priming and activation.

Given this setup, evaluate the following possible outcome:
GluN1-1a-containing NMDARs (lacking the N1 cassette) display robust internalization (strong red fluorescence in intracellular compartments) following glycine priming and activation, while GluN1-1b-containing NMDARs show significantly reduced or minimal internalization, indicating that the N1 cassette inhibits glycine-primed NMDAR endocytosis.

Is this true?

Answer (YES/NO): YES